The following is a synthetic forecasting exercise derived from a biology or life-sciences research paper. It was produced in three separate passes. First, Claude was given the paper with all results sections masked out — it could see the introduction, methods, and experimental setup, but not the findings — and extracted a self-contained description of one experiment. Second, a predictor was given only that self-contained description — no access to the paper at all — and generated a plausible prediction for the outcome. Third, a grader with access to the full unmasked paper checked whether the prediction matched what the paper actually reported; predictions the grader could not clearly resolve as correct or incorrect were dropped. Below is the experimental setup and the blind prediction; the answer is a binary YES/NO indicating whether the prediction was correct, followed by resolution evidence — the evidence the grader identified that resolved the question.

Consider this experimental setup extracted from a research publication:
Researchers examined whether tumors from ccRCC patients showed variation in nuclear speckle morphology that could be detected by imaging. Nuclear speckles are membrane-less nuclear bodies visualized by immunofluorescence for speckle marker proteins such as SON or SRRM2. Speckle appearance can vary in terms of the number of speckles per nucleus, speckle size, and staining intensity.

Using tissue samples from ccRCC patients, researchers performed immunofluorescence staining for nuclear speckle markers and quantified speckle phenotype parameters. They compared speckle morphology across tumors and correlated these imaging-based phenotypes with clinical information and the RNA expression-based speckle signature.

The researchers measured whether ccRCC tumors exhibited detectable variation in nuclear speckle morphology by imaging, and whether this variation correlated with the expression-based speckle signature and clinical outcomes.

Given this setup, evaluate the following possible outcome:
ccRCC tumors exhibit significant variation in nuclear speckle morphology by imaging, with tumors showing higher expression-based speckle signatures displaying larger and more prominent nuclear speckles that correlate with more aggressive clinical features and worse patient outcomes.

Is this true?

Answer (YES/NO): NO